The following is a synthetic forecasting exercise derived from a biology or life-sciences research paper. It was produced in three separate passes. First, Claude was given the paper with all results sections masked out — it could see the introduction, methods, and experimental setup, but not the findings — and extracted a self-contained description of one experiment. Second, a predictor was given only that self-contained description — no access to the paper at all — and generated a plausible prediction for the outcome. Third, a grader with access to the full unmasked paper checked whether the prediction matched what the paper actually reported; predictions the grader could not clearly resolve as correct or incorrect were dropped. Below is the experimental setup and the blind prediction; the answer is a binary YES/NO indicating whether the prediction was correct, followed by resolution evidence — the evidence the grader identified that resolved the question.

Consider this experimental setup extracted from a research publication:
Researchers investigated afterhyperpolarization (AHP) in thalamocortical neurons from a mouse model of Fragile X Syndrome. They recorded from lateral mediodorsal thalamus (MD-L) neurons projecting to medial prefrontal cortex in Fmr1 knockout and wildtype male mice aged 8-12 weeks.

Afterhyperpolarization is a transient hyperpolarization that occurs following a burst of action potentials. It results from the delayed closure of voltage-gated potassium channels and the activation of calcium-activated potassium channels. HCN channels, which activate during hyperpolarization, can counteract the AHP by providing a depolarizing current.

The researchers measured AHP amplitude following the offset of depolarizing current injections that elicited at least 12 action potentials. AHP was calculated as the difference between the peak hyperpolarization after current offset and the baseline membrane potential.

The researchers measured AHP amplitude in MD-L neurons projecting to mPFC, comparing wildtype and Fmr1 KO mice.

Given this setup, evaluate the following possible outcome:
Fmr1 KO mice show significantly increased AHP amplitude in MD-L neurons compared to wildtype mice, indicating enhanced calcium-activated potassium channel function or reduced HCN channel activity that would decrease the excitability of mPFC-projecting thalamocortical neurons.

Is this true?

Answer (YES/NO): NO